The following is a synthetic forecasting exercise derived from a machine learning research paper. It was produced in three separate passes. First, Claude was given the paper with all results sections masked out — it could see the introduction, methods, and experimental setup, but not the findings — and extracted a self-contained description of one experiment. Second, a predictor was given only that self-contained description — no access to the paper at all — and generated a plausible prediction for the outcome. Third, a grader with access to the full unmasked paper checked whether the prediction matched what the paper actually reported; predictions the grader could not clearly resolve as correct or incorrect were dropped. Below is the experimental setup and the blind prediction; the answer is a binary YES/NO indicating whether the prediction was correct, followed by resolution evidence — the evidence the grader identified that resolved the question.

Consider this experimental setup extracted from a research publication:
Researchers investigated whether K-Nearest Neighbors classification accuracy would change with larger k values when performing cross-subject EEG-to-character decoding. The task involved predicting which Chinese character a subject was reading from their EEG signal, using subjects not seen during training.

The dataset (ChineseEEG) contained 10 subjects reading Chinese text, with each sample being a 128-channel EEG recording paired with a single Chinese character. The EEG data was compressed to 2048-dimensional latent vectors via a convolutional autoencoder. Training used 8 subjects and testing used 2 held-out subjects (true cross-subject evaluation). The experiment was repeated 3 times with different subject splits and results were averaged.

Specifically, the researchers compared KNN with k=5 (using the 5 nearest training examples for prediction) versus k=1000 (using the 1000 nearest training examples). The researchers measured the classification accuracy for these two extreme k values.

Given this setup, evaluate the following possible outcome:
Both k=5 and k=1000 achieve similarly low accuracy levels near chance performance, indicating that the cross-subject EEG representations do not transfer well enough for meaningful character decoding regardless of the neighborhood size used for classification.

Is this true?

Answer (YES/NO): NO